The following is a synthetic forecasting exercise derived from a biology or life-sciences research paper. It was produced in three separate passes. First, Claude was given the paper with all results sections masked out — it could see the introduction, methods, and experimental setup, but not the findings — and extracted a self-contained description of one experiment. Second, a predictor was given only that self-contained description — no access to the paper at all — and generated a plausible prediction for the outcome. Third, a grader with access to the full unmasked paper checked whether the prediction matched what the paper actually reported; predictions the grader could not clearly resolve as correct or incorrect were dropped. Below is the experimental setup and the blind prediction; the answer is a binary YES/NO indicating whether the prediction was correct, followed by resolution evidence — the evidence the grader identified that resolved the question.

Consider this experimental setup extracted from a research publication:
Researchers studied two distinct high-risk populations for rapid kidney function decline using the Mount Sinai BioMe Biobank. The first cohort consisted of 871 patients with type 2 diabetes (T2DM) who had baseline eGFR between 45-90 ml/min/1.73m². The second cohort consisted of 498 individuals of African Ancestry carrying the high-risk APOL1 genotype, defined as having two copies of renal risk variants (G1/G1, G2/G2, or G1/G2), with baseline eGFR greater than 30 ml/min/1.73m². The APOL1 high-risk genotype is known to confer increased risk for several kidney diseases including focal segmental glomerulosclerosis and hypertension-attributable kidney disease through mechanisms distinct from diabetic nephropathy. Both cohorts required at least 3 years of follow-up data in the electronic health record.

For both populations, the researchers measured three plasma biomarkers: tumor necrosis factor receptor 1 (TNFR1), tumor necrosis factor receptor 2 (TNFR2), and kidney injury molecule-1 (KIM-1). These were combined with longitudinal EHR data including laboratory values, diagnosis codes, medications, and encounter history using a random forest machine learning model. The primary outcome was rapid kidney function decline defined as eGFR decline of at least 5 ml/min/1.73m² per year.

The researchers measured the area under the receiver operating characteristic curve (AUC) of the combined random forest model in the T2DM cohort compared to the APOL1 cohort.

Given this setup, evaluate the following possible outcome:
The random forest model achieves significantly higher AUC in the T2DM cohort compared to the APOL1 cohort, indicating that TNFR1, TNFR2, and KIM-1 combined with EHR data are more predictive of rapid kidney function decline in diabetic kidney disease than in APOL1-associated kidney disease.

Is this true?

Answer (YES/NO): NO